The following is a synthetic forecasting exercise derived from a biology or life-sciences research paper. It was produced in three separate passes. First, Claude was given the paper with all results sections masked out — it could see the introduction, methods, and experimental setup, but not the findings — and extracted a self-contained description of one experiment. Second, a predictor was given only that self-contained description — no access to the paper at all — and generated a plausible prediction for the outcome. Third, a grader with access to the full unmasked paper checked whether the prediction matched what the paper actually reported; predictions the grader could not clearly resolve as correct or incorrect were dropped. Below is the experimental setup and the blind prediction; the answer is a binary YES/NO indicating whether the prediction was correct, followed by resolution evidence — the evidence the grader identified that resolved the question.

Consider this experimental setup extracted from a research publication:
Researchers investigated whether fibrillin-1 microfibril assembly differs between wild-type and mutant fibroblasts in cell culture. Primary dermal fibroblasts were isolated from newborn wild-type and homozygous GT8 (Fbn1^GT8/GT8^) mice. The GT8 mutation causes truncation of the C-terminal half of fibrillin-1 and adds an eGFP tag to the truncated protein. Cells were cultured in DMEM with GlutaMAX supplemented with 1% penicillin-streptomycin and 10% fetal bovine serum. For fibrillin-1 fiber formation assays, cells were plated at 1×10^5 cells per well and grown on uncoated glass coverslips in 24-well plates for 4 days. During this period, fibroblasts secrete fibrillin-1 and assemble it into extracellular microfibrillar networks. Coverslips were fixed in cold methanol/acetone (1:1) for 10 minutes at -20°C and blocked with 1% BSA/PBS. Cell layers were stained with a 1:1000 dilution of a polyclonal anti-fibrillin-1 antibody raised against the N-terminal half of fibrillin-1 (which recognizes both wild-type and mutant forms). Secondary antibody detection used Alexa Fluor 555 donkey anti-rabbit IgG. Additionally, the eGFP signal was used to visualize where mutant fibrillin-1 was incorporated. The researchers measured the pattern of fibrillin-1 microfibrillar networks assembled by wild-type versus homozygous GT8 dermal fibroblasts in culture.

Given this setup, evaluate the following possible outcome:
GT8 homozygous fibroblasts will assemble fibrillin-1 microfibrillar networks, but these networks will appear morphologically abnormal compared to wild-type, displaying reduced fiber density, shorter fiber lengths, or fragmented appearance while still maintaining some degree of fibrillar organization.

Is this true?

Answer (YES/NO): NO